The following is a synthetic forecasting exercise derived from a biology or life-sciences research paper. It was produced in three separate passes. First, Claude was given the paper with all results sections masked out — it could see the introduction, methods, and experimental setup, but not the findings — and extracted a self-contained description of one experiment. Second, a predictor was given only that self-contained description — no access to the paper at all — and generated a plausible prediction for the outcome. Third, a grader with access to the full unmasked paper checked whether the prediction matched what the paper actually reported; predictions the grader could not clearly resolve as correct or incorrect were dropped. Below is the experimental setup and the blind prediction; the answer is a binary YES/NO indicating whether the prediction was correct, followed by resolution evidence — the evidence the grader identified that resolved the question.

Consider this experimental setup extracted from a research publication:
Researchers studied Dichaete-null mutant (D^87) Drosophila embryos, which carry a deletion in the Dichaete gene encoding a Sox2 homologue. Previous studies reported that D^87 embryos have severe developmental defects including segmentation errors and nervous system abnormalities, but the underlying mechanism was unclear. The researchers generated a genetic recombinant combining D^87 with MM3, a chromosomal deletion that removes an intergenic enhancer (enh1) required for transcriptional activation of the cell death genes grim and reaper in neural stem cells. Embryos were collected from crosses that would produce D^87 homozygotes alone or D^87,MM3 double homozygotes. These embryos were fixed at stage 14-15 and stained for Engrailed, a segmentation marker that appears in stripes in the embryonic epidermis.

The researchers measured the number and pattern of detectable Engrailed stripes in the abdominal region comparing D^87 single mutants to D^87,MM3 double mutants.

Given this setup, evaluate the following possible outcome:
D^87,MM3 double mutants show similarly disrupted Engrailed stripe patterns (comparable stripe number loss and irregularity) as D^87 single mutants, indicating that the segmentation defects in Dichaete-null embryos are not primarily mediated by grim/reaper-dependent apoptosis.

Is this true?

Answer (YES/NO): NO